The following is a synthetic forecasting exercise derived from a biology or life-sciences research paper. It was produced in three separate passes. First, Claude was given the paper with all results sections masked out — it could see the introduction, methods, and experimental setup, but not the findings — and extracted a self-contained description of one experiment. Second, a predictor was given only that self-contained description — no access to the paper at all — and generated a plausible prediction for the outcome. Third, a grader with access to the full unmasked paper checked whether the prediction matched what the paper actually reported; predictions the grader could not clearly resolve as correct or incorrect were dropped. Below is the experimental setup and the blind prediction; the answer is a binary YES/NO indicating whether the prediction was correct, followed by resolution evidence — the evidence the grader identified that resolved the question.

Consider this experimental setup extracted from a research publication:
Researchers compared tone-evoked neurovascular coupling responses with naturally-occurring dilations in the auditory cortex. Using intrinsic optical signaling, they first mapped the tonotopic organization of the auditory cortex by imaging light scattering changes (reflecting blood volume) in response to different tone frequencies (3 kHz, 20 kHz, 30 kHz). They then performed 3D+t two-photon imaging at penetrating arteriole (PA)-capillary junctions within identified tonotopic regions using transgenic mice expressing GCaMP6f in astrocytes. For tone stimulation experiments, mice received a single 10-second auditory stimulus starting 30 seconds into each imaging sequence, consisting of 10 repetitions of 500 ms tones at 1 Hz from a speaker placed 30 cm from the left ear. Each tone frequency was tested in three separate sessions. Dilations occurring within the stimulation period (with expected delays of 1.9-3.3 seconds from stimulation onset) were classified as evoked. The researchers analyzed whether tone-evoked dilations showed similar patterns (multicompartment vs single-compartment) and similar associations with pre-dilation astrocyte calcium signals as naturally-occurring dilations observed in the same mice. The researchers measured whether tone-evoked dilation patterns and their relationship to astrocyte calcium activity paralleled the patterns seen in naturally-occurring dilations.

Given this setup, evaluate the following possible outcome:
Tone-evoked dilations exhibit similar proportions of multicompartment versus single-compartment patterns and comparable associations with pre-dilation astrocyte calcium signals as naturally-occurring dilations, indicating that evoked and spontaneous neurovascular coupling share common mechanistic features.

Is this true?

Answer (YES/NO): YES